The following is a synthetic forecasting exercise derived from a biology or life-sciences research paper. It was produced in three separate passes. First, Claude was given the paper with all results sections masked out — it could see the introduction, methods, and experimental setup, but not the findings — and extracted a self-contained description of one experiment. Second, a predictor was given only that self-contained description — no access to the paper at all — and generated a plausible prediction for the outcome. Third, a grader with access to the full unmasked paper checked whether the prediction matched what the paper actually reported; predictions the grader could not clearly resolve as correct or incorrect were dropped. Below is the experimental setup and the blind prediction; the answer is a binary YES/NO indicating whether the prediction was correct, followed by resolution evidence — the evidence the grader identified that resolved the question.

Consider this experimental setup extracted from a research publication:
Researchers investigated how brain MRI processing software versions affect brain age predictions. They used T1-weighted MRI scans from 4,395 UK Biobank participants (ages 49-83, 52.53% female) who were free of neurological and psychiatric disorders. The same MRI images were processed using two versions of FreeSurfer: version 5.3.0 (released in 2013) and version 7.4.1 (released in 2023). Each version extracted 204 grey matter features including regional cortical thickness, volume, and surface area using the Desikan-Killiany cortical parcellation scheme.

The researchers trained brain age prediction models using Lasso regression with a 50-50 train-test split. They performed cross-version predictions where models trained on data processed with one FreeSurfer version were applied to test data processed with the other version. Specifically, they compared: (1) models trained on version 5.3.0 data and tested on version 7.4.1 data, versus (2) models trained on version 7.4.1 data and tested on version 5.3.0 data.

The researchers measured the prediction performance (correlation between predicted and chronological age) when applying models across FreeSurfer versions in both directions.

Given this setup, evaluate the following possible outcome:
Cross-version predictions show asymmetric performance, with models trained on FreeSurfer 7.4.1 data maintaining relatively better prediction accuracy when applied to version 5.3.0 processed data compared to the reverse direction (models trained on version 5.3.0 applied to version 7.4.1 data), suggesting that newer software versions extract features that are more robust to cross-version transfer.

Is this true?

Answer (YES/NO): YES